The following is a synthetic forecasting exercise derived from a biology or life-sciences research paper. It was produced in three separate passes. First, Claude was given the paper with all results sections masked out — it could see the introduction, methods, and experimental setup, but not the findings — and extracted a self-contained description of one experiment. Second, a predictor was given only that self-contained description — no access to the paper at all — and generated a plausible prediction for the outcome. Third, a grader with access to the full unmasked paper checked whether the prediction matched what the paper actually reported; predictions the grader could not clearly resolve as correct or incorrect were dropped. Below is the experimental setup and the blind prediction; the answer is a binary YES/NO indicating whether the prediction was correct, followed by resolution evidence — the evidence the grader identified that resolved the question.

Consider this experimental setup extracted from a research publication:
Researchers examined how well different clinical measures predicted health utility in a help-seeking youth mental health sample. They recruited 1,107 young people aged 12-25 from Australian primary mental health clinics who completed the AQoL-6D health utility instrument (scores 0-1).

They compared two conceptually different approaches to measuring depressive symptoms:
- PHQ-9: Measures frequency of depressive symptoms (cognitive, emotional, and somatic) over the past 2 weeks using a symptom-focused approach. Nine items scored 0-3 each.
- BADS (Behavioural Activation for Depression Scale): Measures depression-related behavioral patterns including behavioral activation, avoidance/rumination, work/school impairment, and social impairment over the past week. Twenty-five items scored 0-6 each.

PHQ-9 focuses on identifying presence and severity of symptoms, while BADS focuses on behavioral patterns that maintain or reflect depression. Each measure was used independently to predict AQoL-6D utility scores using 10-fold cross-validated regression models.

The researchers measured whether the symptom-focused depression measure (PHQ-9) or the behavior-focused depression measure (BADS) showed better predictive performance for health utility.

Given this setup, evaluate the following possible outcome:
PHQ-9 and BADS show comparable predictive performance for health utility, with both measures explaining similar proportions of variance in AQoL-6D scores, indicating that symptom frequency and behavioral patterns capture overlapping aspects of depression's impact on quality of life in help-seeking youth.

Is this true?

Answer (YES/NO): NO